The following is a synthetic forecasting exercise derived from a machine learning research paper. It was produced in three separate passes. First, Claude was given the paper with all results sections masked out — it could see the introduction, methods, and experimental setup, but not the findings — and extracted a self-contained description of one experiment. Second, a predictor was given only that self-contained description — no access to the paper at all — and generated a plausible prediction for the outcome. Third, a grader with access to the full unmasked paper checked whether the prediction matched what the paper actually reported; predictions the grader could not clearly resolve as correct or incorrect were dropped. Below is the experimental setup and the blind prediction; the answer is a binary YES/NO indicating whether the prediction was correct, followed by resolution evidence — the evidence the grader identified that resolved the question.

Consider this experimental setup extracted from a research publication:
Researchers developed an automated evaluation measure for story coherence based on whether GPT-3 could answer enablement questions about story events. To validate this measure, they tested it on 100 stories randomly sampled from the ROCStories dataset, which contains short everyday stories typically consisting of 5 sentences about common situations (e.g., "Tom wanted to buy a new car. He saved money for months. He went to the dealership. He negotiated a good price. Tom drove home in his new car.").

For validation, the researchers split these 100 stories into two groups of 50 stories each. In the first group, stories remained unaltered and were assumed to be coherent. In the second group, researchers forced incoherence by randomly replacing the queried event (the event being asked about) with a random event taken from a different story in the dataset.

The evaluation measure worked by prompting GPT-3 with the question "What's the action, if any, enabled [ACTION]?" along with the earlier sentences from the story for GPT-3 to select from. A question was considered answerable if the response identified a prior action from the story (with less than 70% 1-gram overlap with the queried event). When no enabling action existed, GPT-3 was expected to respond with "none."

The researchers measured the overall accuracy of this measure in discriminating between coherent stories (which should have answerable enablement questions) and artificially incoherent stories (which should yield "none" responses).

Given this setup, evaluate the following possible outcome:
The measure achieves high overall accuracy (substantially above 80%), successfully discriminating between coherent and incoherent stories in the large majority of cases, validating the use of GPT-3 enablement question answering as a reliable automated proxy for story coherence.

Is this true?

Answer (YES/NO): NO